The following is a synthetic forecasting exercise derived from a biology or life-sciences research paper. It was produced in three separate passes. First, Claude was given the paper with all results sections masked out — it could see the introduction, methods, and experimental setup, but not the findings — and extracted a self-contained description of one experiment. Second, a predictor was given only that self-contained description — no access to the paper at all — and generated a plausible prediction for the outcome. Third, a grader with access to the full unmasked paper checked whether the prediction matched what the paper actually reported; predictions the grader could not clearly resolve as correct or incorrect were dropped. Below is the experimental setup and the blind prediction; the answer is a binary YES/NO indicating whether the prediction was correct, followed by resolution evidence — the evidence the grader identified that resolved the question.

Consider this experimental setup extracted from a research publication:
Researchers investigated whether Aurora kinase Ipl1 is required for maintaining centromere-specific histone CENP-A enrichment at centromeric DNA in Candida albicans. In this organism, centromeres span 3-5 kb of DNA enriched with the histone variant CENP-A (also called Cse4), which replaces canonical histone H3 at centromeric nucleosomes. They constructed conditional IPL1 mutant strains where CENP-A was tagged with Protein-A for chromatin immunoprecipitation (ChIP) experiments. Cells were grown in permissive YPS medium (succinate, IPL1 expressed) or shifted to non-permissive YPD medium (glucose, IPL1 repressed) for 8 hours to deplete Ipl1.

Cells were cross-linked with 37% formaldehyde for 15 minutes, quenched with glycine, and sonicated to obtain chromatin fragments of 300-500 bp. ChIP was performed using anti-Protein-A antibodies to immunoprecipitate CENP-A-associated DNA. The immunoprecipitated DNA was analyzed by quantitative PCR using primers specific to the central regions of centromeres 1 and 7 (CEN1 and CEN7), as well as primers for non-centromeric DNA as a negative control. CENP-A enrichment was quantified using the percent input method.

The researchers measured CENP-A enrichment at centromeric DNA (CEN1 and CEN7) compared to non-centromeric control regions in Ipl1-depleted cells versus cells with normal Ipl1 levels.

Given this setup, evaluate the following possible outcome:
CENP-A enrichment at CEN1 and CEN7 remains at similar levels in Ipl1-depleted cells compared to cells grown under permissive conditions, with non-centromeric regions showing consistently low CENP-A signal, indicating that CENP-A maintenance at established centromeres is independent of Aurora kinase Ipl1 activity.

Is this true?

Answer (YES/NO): YES